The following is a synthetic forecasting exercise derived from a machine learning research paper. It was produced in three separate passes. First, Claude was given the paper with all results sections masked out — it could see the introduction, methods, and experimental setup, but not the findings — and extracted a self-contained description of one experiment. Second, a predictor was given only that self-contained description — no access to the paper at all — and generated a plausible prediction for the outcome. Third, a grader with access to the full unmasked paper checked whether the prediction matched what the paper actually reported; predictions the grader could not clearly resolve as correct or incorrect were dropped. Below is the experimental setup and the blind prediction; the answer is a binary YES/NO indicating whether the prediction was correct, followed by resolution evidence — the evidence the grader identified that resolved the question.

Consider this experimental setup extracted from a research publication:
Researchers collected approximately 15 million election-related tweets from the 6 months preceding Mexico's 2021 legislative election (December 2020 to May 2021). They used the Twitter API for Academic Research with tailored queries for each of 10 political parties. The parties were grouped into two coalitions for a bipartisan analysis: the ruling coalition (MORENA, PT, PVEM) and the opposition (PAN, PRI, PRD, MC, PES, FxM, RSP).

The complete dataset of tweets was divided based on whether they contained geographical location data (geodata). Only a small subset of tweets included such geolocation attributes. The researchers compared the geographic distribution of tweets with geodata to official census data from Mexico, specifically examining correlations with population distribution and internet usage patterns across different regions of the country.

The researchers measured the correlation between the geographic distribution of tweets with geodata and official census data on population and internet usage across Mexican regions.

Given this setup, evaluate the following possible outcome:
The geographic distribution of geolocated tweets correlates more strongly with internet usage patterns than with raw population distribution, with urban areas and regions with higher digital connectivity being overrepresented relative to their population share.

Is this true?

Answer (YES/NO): YES